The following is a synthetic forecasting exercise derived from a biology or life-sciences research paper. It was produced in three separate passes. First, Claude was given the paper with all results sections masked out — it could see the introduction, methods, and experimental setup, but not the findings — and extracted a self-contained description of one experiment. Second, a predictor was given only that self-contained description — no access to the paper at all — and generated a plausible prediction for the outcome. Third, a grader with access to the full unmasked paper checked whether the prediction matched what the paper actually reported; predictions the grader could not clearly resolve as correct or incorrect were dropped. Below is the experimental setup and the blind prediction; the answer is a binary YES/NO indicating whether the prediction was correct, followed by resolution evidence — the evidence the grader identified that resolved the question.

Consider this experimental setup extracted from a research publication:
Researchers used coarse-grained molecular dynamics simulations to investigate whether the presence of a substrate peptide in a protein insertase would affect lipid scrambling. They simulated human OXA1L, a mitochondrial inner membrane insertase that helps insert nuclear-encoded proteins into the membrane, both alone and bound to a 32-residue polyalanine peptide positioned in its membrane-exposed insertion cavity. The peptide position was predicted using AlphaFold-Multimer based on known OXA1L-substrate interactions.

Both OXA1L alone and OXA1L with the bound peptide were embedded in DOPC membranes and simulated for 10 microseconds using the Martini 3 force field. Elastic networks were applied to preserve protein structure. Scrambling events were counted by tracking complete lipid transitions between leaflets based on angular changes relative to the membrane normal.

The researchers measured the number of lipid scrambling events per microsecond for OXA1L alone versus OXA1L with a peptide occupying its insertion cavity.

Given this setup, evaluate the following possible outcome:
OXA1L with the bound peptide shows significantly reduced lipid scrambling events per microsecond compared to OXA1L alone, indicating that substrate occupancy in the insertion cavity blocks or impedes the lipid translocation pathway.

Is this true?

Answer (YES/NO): YES